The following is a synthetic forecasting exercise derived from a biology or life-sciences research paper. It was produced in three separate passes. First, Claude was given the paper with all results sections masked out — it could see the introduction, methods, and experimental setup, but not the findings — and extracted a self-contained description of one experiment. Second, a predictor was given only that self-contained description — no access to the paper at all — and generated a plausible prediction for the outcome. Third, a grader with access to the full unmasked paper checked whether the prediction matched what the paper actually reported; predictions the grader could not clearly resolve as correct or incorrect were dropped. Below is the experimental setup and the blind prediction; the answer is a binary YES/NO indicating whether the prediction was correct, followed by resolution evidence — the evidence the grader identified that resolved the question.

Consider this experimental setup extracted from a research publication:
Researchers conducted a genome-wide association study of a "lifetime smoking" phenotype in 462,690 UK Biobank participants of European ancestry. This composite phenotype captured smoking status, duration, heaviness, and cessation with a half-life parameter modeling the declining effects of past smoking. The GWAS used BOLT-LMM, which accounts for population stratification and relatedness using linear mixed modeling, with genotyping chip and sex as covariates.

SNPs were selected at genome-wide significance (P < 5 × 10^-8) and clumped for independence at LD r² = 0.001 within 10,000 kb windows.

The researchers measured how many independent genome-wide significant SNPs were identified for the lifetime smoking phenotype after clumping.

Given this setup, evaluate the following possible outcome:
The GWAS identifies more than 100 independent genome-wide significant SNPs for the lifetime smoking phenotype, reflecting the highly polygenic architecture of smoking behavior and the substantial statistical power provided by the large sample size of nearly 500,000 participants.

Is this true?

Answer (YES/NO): YES